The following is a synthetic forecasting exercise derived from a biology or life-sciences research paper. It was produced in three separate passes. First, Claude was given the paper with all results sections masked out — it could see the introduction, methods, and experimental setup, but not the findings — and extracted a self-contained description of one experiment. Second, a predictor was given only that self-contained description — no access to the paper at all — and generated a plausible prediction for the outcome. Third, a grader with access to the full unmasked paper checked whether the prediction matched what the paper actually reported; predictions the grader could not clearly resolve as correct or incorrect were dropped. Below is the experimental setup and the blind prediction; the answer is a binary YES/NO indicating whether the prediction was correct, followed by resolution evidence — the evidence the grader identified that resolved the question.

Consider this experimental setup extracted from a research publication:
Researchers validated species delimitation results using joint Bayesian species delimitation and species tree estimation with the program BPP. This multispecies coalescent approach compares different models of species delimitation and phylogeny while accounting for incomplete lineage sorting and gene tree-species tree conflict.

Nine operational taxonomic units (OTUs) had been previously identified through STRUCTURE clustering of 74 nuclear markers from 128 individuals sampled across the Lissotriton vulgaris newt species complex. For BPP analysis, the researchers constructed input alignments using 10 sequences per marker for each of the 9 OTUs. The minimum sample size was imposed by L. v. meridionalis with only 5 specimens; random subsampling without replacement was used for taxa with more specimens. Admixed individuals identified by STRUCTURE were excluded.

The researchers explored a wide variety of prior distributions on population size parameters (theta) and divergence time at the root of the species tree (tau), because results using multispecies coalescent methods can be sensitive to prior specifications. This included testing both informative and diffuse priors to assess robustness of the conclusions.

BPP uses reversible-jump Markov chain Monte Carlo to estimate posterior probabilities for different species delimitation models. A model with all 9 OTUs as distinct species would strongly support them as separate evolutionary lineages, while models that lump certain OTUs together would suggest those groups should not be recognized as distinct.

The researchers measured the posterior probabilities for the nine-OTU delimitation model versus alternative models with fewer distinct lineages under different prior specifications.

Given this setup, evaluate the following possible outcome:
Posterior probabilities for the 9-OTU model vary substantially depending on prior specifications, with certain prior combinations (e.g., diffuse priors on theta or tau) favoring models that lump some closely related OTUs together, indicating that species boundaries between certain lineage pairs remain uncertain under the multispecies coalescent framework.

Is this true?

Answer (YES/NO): NO